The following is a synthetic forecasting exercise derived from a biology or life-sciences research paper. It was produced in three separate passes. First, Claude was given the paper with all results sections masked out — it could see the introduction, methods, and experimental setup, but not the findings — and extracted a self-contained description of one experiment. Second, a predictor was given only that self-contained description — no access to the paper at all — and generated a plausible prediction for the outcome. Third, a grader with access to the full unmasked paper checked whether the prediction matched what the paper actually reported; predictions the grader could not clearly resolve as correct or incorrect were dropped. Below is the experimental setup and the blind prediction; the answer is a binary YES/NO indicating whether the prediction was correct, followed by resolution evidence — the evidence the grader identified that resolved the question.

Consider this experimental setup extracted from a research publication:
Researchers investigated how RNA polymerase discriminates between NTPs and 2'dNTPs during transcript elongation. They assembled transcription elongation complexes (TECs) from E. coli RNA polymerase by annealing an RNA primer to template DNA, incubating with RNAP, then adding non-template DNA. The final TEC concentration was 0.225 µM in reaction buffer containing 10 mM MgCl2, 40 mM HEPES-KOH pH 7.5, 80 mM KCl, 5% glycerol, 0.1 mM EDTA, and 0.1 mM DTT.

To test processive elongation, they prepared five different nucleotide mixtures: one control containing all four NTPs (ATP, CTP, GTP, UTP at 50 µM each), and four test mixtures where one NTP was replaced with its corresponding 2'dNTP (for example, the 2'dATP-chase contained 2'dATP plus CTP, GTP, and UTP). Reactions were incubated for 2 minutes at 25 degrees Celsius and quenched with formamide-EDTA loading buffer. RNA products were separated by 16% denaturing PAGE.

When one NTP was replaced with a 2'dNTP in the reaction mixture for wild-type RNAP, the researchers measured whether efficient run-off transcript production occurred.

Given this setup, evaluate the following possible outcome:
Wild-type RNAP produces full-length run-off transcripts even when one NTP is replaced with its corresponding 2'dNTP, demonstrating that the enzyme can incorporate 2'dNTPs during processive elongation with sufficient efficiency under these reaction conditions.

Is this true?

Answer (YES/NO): NO